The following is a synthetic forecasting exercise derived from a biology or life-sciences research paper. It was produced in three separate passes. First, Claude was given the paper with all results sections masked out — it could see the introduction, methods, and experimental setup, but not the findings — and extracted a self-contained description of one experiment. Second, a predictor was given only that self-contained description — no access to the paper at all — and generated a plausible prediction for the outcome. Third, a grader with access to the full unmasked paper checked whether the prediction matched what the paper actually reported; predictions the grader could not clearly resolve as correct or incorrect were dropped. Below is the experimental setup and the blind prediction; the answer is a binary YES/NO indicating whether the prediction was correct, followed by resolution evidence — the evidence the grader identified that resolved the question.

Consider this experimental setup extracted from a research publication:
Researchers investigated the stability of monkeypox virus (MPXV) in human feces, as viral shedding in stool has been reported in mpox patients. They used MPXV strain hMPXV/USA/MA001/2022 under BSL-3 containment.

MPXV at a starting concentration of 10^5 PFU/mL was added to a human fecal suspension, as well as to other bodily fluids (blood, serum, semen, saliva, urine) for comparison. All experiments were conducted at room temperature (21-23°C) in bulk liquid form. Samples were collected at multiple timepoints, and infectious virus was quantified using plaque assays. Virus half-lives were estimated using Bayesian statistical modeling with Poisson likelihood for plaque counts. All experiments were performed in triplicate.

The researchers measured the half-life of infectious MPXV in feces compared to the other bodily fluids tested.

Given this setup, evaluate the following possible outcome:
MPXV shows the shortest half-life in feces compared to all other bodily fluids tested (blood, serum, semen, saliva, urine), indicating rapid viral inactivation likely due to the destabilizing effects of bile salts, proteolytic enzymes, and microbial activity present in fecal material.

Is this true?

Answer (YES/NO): YES